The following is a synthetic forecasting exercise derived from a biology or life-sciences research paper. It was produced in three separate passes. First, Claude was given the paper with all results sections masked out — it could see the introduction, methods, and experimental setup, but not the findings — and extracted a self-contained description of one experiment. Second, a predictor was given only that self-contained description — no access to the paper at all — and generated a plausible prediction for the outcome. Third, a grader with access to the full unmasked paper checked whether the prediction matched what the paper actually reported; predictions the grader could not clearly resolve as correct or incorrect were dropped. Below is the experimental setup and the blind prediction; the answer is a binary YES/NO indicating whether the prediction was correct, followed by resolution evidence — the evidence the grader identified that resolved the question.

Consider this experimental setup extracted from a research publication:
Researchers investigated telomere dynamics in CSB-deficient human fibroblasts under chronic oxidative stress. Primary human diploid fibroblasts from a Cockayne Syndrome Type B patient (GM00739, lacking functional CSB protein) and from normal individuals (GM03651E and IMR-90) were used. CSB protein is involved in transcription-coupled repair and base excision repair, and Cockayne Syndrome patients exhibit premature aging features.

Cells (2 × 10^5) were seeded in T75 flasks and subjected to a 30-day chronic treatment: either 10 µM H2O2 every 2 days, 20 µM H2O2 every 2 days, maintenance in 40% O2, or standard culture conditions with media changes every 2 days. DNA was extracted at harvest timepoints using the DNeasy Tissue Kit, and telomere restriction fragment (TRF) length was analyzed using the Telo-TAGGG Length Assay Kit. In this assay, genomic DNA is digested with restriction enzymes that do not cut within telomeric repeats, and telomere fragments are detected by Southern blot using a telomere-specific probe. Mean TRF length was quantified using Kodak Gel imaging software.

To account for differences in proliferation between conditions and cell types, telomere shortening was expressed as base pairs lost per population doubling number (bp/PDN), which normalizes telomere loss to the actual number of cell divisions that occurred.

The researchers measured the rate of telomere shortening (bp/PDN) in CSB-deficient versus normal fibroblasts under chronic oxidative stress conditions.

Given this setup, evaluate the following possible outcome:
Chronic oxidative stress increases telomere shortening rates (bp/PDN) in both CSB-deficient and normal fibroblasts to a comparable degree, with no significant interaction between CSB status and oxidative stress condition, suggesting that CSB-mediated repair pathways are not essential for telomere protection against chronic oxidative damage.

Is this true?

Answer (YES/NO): NO